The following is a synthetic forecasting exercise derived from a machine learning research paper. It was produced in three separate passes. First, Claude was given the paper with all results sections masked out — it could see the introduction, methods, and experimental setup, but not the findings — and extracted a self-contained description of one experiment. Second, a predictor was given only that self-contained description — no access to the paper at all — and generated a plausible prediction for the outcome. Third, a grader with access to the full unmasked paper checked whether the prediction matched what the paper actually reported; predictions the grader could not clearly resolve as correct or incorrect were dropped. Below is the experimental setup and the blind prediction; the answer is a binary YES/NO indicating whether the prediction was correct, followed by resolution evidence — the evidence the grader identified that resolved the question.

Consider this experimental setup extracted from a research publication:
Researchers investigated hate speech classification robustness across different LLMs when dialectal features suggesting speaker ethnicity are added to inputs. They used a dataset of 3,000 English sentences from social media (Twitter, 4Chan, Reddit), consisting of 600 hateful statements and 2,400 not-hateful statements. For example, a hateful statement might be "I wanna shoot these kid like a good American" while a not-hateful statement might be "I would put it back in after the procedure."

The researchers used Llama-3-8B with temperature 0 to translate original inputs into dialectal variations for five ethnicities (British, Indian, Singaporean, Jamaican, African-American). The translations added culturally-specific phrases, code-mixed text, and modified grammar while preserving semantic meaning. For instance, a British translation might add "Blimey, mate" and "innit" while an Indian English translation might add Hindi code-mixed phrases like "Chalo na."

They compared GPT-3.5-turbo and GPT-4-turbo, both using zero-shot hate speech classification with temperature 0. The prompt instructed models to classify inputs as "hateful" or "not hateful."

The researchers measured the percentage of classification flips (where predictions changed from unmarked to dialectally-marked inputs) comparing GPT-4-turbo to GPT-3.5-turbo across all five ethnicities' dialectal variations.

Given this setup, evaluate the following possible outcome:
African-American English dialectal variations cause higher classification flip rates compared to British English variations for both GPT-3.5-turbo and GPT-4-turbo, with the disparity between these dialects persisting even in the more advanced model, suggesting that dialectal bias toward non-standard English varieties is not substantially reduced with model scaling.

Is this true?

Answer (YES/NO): NO